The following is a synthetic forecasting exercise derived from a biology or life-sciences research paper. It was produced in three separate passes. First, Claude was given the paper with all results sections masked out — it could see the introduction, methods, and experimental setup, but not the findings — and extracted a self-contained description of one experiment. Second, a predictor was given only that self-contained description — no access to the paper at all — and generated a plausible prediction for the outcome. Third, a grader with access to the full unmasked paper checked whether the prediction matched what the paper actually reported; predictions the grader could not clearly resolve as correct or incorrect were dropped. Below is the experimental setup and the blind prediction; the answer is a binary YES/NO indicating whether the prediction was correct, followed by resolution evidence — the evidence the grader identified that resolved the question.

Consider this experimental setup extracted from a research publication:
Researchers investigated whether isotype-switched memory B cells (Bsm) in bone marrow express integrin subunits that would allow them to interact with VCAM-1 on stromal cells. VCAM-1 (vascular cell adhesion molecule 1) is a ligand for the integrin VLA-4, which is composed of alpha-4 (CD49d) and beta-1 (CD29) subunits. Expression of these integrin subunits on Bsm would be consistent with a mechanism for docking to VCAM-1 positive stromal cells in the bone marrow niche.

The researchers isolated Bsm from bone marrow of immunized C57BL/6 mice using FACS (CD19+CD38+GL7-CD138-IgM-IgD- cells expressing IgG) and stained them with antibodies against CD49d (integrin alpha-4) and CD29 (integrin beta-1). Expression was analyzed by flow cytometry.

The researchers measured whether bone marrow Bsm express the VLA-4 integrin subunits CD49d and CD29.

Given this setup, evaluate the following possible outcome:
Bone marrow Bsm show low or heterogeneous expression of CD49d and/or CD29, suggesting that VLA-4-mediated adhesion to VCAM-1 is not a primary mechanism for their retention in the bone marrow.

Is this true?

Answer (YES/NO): NO